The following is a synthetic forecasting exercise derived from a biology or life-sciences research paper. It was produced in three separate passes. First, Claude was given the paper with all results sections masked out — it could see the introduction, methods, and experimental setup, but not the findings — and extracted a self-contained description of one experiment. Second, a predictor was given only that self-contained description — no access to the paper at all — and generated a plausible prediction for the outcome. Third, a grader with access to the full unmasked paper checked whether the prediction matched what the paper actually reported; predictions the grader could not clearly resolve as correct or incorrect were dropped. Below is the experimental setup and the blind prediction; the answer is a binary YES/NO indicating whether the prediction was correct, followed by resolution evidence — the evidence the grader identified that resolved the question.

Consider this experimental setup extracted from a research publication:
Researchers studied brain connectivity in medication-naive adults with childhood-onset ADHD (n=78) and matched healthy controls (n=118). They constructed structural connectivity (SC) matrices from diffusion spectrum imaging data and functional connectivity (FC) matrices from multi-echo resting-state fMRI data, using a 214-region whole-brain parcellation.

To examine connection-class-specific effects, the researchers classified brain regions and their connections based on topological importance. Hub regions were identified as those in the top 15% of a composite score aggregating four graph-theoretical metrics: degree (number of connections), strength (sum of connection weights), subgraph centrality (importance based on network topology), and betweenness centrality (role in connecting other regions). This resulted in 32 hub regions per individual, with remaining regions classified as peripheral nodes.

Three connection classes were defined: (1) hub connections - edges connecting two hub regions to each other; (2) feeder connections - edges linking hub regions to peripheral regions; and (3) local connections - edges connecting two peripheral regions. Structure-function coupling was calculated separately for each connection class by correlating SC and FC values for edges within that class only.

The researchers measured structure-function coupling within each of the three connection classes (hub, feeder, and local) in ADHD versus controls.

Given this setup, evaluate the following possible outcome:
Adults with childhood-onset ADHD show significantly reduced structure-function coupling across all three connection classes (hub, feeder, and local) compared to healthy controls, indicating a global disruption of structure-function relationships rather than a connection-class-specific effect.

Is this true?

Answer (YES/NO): NO